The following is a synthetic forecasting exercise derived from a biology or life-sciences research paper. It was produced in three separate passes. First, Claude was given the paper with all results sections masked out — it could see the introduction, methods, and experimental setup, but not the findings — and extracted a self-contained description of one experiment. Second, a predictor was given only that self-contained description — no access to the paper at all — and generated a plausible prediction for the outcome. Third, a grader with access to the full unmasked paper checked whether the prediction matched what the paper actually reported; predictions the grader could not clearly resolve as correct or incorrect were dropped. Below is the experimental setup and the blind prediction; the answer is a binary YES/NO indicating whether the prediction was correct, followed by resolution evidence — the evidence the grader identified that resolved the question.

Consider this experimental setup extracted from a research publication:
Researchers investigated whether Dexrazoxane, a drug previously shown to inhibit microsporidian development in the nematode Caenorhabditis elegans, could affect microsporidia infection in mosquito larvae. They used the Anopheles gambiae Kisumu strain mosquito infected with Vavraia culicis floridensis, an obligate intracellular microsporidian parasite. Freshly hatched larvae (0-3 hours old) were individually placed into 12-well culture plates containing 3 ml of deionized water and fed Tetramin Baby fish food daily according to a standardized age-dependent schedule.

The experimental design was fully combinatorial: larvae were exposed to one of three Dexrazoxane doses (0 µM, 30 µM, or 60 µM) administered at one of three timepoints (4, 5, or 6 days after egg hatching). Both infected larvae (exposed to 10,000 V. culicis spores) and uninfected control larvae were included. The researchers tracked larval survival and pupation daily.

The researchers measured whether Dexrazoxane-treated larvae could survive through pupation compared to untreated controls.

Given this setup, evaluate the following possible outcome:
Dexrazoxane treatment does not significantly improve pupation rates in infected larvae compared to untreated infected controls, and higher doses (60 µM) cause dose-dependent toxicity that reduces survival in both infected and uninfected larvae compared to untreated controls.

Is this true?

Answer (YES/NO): NO